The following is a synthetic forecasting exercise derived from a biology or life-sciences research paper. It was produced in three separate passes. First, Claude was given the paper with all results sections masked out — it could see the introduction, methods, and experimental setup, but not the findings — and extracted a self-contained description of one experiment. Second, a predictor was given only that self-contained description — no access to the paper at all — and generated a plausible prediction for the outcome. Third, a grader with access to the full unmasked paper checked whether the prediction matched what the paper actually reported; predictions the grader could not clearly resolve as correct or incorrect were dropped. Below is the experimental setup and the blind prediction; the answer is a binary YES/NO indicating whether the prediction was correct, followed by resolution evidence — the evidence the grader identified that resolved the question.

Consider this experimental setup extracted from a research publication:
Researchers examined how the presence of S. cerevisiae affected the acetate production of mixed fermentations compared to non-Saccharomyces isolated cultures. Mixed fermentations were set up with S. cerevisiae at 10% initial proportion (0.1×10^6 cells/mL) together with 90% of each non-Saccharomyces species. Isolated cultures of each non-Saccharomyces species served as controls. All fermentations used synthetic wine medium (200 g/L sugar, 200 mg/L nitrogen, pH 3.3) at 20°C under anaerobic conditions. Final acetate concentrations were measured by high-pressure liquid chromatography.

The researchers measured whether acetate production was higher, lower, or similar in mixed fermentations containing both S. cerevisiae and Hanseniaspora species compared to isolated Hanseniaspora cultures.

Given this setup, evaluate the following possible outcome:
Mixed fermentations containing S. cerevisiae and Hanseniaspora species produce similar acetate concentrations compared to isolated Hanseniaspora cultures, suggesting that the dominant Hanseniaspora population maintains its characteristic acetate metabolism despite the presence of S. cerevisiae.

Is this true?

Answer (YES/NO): YES